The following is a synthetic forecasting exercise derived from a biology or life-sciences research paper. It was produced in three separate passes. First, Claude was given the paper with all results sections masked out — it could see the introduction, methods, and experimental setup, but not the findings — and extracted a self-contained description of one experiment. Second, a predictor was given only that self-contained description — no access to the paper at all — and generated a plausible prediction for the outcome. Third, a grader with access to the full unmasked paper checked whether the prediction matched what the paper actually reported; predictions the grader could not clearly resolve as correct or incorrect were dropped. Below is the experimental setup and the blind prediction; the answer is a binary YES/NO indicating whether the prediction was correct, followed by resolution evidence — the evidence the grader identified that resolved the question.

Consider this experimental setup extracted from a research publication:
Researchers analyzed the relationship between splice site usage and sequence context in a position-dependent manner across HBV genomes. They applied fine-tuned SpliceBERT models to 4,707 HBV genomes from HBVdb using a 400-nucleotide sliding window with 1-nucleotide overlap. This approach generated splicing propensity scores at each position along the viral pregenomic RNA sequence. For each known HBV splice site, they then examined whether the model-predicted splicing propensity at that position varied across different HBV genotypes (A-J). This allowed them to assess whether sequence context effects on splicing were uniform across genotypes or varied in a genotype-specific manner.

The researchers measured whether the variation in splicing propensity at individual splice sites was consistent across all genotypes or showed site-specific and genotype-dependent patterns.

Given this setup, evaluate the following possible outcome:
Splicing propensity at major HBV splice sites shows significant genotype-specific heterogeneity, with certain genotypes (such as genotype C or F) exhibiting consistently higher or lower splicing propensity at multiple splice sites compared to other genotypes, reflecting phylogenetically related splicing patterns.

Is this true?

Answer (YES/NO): NO